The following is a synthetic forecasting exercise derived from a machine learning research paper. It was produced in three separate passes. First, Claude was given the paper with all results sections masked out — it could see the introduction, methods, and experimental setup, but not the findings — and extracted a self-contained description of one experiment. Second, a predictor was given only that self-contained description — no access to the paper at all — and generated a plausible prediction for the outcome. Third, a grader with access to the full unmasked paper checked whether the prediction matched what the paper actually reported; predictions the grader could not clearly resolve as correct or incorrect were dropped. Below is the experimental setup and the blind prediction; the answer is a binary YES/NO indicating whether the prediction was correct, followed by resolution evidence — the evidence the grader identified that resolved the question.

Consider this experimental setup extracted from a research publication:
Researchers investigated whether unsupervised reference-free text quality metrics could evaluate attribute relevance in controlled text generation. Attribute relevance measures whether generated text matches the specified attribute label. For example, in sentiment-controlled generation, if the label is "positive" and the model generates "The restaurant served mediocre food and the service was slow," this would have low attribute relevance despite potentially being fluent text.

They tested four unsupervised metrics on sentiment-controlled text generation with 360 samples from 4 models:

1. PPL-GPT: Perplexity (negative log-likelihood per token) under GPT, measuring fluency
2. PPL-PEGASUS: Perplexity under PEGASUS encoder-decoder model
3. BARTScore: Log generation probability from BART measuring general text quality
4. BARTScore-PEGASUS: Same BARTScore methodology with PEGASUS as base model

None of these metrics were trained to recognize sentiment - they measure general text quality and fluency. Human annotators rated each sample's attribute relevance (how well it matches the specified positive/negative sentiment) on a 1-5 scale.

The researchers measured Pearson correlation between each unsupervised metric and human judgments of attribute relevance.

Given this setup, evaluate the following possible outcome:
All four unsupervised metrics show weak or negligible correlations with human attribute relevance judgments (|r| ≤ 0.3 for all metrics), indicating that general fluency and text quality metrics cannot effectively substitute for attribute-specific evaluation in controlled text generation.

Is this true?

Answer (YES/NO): YES